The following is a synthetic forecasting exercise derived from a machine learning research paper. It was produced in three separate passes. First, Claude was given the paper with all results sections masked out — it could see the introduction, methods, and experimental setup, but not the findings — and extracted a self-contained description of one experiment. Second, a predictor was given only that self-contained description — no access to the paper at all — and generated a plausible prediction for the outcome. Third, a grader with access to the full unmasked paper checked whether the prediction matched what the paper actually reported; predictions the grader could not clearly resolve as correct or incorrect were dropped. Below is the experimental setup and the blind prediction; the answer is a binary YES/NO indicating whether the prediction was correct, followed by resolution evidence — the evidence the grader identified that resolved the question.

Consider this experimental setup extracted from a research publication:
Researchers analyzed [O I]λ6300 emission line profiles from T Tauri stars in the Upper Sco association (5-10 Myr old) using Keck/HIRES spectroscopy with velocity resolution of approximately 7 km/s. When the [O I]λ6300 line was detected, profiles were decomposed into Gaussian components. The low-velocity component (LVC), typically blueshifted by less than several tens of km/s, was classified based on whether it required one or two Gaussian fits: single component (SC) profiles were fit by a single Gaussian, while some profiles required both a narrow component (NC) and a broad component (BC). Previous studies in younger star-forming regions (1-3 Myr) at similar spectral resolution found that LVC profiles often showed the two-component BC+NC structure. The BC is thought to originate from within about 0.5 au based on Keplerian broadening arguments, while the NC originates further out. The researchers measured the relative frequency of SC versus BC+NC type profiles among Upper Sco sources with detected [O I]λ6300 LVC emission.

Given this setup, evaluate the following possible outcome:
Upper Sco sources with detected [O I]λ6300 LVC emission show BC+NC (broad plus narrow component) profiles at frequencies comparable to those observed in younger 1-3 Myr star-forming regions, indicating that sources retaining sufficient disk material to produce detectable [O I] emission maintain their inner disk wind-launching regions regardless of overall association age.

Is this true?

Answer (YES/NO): YES